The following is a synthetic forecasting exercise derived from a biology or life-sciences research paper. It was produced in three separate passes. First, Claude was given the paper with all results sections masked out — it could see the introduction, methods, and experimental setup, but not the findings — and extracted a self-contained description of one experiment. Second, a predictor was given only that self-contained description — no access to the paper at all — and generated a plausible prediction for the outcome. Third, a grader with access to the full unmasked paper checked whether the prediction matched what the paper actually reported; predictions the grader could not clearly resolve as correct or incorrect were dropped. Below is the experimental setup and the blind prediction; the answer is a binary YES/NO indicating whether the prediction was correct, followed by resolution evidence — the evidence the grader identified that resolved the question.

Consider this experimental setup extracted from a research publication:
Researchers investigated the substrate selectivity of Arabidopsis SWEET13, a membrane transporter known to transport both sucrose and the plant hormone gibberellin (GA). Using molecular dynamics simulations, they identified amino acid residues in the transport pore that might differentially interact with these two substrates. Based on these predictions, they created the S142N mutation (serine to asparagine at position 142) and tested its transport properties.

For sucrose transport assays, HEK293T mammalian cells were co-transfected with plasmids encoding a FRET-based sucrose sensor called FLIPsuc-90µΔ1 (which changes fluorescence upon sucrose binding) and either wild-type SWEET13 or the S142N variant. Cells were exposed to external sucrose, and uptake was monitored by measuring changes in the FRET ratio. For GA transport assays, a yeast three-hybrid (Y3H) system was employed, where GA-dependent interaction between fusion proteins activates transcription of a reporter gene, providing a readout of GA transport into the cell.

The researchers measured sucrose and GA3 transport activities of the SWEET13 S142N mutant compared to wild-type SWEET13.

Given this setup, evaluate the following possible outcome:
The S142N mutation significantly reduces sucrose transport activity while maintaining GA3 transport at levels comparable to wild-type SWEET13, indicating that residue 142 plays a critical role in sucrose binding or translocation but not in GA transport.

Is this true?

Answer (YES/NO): NO